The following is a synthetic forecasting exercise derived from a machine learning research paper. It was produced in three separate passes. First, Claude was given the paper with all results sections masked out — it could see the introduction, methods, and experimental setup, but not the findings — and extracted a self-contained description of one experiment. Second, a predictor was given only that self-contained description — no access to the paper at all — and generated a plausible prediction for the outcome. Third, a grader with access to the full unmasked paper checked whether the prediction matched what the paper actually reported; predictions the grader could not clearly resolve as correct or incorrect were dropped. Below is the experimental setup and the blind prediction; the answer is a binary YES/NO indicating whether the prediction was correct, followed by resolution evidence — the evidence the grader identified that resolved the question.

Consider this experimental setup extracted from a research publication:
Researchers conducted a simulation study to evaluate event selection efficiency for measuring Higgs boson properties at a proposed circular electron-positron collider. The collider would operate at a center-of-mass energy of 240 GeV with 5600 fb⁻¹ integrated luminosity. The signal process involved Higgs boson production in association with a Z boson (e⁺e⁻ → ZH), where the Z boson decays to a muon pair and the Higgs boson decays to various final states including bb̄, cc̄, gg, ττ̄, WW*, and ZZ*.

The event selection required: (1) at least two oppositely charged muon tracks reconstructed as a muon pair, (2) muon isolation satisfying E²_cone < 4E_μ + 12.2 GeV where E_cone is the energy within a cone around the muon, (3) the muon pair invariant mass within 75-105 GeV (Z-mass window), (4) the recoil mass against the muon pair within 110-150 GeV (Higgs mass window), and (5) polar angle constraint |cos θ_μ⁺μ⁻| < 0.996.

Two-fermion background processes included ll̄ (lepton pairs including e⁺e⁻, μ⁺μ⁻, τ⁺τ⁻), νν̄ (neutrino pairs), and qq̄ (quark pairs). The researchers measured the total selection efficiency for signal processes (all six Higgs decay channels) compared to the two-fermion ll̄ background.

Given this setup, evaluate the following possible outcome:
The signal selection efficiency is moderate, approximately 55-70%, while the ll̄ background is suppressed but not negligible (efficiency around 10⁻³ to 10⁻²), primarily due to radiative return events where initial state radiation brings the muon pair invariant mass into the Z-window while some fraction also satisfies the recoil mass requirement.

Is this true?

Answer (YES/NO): NO